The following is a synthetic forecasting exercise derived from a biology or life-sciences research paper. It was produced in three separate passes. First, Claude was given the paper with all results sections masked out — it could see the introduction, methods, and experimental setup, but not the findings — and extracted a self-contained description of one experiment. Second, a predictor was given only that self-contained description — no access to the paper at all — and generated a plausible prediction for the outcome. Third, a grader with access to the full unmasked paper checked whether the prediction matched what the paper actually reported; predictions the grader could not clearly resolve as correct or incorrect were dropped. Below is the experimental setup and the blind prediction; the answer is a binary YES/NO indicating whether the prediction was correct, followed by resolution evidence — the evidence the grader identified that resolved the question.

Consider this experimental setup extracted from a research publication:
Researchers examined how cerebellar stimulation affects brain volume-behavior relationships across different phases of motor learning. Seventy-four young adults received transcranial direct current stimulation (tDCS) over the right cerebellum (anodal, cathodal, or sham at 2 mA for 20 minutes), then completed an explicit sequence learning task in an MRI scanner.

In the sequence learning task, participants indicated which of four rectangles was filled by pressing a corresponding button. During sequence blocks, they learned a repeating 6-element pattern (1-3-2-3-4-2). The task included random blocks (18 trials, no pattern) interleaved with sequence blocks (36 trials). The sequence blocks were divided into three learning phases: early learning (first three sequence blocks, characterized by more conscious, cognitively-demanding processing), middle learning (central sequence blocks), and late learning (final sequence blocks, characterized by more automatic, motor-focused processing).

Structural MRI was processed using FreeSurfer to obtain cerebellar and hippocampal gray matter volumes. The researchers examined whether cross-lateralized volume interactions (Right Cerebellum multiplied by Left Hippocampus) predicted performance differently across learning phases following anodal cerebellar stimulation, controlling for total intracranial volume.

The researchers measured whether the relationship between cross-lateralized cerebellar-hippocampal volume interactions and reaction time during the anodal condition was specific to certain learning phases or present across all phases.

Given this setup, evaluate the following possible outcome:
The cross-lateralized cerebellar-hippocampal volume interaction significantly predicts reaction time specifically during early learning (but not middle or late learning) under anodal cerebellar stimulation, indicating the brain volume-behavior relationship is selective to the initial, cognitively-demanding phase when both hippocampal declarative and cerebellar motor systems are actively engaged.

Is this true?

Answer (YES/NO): NO